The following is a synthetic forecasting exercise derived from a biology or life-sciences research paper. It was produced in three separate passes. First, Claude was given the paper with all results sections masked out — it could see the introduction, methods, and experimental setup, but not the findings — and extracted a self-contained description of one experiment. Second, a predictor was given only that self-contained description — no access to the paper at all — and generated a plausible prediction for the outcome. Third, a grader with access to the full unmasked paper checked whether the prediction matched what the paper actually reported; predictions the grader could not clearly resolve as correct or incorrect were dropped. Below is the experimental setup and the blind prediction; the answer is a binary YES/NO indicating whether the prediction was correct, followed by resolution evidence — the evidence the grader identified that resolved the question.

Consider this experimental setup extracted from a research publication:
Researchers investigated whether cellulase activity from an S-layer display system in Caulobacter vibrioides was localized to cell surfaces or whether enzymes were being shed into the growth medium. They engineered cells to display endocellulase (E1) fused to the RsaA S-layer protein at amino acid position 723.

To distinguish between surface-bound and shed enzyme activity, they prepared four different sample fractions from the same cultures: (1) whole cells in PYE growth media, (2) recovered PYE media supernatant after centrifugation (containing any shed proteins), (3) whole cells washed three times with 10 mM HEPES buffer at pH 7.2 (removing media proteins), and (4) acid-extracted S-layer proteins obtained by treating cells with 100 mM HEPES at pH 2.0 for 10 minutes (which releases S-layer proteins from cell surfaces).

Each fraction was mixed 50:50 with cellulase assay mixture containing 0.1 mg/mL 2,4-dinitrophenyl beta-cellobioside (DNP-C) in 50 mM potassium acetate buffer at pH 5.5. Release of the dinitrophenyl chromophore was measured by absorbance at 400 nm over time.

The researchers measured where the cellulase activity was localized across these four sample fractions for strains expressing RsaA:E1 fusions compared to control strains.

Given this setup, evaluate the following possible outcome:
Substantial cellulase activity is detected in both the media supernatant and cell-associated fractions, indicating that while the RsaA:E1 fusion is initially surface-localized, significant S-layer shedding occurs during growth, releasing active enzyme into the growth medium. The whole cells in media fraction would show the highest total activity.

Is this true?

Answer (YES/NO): NO